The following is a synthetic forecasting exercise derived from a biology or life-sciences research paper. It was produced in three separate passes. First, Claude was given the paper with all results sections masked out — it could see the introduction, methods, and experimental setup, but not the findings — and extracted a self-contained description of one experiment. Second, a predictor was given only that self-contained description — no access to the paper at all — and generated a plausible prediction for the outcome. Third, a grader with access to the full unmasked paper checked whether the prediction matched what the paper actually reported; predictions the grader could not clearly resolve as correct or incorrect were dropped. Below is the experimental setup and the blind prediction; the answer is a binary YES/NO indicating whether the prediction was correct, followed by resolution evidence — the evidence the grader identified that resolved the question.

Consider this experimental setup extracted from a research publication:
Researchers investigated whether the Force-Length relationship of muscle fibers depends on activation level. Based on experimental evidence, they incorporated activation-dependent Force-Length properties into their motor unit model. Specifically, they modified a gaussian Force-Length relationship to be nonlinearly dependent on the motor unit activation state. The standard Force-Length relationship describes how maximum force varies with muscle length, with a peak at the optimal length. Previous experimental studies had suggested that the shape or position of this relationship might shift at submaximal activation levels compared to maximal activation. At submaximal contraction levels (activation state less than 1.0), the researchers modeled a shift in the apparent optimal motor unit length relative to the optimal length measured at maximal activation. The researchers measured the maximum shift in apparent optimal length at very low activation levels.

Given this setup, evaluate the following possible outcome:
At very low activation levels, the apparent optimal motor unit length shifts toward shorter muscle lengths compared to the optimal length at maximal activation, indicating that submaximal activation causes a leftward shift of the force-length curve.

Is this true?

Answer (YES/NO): NO